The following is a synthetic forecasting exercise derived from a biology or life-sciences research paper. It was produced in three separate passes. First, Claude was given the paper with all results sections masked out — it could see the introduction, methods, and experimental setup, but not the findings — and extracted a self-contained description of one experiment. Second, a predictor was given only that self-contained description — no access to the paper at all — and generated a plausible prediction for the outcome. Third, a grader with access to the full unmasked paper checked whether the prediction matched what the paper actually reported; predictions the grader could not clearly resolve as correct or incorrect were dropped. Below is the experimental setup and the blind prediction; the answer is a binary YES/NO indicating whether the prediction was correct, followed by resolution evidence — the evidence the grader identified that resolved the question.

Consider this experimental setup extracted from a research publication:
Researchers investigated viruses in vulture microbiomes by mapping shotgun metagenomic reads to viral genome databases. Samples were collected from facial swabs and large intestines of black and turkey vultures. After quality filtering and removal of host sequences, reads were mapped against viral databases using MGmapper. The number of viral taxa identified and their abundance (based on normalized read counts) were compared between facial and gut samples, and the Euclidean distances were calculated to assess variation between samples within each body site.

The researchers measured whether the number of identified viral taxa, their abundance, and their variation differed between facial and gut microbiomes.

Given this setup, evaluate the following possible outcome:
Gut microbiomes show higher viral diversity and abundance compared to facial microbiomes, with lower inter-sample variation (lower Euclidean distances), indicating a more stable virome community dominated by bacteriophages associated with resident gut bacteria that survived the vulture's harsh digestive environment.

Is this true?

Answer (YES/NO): NO